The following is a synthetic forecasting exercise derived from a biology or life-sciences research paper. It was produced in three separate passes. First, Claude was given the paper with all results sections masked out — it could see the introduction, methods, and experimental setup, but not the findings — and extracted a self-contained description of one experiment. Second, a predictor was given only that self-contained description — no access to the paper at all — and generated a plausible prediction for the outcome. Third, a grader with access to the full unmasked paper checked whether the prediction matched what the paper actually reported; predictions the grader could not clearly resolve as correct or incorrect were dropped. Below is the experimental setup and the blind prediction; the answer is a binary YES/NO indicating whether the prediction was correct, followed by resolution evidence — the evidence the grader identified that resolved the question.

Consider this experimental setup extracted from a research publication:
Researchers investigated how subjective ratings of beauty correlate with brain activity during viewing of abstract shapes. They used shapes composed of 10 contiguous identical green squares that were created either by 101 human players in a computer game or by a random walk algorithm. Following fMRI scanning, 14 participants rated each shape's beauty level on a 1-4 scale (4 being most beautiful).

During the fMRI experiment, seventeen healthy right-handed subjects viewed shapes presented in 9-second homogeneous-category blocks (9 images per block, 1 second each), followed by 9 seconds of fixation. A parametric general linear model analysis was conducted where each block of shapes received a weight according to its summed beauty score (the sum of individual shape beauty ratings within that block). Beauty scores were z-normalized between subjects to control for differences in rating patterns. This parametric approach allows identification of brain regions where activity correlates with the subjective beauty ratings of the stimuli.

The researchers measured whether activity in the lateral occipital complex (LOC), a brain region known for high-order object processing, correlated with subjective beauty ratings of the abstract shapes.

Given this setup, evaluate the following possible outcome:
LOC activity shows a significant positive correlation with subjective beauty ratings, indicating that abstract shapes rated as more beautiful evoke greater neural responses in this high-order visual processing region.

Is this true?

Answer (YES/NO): YES